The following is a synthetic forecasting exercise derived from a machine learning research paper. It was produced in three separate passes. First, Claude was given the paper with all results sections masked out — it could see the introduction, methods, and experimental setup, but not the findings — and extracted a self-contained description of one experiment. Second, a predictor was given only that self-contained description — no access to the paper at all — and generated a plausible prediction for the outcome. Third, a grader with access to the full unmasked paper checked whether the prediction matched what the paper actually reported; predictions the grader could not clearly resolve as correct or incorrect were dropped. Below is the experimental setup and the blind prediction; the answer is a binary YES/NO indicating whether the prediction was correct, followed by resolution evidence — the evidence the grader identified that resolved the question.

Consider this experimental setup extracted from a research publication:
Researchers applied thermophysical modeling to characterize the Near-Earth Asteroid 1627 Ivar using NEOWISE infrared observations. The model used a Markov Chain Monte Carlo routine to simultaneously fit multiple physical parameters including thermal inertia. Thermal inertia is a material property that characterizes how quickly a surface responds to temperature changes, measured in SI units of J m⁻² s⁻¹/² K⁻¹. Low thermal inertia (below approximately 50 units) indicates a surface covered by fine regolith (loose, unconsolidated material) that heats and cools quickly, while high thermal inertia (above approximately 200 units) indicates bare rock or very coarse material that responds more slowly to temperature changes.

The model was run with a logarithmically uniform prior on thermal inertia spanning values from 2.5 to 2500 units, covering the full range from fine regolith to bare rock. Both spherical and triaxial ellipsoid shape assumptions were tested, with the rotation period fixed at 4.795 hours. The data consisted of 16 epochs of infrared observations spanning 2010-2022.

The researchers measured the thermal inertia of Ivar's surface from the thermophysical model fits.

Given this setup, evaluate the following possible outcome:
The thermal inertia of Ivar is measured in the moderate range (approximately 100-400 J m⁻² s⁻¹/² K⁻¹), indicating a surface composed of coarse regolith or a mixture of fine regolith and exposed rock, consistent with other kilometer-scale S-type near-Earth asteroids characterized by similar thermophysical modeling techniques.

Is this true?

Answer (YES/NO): NO